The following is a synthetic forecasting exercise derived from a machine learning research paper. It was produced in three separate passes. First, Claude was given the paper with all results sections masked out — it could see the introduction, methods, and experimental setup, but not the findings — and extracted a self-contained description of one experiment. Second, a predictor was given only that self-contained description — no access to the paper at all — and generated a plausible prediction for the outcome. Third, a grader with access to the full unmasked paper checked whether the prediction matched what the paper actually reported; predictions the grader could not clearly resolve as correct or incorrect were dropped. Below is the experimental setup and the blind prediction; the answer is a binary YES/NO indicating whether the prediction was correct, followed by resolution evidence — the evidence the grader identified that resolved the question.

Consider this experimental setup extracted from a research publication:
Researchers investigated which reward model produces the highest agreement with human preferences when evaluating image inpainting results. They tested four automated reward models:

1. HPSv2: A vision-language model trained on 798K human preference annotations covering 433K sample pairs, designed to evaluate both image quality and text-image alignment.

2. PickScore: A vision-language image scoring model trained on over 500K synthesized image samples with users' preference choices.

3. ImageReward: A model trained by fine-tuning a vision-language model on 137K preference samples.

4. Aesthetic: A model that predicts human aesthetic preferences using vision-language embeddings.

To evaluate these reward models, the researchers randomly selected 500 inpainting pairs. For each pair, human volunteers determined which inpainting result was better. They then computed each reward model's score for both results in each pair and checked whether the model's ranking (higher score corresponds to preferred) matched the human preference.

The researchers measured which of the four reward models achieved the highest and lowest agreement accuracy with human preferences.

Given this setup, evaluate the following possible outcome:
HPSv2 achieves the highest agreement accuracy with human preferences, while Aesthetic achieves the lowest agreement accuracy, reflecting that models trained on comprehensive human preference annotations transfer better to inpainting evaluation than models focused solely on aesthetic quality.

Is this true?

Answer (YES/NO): NO